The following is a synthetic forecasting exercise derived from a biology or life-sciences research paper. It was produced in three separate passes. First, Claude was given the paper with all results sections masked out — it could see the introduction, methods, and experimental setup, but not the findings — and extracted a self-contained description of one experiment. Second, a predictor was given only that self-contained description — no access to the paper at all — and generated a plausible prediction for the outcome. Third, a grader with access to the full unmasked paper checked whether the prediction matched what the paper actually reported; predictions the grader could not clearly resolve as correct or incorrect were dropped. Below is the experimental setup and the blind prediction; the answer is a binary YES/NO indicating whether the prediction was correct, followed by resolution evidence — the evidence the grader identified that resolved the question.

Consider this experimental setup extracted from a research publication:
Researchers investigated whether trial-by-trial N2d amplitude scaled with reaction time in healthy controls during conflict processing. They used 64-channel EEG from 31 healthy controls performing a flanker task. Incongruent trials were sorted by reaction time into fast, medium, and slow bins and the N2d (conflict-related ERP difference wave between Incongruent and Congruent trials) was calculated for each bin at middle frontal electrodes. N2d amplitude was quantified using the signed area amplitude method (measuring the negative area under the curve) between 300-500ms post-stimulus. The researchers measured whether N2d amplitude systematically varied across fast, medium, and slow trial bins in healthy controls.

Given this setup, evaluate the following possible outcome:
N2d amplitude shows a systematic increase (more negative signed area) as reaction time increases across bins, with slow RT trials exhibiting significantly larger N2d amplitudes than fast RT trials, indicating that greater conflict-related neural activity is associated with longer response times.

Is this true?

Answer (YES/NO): YES